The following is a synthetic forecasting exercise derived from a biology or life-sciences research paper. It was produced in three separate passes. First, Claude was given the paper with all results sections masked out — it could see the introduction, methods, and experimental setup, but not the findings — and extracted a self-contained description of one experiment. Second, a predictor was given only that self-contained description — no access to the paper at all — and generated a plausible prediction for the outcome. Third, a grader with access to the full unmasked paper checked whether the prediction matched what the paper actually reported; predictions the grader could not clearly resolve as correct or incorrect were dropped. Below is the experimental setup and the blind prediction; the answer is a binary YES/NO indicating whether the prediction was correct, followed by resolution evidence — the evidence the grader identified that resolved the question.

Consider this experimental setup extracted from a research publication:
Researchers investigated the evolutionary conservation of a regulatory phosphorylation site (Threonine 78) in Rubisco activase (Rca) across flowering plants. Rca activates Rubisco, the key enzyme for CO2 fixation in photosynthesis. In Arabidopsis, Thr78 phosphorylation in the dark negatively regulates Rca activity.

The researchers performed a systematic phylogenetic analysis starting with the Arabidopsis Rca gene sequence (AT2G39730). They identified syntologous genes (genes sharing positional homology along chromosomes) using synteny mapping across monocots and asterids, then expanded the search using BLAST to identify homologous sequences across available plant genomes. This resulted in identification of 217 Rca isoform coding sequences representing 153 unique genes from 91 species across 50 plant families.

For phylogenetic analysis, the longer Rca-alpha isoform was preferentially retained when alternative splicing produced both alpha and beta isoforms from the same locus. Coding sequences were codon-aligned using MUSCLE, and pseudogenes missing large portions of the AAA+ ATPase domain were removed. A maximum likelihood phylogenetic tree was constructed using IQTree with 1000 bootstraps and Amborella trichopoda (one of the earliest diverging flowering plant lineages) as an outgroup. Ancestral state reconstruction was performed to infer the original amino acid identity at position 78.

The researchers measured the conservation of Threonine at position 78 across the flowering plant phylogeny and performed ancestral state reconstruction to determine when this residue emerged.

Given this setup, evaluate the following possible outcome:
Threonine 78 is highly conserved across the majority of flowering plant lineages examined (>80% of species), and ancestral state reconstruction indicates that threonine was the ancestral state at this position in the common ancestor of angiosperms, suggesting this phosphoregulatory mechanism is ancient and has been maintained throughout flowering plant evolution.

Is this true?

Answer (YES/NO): NO